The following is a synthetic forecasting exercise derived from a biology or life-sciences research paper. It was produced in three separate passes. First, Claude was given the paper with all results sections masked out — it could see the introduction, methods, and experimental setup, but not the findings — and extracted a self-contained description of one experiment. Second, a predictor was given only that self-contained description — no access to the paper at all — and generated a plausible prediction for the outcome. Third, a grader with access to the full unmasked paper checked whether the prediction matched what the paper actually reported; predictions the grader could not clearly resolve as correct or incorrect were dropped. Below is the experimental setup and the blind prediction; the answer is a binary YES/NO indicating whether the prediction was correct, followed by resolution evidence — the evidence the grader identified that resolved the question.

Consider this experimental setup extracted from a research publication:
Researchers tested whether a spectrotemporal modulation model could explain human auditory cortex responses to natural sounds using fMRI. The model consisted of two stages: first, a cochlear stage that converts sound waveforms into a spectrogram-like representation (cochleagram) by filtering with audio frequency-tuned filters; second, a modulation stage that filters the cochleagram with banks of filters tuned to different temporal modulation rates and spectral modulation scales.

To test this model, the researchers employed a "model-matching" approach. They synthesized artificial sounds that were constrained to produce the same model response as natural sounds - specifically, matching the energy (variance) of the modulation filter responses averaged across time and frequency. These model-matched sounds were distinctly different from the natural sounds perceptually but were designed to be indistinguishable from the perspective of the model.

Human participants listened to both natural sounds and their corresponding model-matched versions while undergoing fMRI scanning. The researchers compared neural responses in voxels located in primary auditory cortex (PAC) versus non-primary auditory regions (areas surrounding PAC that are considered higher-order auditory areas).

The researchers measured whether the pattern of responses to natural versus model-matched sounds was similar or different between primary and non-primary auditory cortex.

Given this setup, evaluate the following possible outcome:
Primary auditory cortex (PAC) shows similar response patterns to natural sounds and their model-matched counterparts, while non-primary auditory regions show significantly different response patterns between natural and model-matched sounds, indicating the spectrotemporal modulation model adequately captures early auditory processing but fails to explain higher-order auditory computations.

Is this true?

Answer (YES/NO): YES